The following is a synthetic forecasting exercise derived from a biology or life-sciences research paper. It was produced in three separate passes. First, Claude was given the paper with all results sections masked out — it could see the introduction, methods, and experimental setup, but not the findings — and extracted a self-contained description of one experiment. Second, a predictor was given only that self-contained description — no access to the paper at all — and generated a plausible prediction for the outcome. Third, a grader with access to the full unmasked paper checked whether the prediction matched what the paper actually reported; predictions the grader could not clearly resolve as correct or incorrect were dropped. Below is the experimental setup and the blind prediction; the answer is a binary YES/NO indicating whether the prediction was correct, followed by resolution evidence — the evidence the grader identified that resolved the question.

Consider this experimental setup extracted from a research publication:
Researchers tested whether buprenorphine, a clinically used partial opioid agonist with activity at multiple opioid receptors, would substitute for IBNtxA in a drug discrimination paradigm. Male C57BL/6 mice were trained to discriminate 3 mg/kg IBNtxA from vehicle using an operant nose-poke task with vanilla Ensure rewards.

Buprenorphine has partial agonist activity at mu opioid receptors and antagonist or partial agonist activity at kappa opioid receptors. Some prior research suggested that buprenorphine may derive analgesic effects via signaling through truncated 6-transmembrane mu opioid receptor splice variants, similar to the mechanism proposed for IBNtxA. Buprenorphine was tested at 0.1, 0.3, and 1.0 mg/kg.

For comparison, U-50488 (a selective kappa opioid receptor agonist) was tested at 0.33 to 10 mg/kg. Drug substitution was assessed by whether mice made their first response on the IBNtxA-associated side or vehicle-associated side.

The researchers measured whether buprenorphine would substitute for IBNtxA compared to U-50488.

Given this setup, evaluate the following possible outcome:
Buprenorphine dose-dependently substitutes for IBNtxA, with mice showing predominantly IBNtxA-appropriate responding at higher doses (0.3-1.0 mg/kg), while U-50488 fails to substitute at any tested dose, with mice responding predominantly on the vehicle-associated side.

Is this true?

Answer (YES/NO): NO